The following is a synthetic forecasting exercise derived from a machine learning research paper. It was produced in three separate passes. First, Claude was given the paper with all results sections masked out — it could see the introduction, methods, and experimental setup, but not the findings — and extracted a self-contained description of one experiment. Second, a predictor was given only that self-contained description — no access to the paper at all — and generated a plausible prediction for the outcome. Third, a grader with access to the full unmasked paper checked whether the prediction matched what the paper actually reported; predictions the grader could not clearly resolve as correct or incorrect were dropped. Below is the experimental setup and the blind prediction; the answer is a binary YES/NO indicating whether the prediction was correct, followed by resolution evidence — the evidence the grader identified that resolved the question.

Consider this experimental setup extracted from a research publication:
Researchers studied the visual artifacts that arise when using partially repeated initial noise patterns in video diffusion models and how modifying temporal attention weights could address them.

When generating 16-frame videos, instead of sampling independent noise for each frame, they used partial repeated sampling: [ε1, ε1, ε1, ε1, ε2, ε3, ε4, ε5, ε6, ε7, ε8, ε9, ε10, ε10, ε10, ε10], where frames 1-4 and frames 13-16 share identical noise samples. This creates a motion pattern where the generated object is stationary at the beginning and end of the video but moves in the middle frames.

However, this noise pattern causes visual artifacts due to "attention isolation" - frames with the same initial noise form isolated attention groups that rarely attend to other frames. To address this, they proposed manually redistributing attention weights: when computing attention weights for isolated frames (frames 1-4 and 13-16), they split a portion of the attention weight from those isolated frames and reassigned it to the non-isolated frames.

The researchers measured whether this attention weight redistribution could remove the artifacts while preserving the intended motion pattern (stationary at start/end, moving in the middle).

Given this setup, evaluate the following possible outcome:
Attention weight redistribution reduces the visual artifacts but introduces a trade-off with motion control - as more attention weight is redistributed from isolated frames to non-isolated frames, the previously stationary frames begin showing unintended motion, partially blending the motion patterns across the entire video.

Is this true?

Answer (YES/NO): NO